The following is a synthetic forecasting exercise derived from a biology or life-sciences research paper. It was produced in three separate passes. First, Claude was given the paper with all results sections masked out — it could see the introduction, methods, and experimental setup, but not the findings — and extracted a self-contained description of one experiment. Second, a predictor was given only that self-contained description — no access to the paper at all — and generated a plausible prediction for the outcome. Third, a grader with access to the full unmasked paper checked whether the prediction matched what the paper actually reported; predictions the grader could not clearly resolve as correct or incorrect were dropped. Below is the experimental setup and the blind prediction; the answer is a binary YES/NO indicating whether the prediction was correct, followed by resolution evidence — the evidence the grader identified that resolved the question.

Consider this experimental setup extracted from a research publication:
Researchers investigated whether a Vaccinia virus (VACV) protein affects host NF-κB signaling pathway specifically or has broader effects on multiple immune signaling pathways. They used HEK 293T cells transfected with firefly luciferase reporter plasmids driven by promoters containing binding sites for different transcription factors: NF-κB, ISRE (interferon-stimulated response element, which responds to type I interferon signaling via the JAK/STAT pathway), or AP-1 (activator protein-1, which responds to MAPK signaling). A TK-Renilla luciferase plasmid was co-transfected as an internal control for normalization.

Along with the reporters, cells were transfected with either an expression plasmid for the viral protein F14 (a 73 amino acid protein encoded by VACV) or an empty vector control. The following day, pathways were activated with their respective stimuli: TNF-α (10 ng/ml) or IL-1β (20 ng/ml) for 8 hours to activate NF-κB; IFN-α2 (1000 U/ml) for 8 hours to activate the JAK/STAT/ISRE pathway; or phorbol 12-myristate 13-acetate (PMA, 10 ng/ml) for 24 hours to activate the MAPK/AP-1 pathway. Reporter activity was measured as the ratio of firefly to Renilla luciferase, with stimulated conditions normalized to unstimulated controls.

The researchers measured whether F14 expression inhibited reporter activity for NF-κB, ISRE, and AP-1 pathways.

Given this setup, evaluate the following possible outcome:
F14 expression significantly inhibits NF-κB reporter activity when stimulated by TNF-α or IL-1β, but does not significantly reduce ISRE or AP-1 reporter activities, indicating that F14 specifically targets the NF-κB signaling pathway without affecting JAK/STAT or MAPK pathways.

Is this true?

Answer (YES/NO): YES